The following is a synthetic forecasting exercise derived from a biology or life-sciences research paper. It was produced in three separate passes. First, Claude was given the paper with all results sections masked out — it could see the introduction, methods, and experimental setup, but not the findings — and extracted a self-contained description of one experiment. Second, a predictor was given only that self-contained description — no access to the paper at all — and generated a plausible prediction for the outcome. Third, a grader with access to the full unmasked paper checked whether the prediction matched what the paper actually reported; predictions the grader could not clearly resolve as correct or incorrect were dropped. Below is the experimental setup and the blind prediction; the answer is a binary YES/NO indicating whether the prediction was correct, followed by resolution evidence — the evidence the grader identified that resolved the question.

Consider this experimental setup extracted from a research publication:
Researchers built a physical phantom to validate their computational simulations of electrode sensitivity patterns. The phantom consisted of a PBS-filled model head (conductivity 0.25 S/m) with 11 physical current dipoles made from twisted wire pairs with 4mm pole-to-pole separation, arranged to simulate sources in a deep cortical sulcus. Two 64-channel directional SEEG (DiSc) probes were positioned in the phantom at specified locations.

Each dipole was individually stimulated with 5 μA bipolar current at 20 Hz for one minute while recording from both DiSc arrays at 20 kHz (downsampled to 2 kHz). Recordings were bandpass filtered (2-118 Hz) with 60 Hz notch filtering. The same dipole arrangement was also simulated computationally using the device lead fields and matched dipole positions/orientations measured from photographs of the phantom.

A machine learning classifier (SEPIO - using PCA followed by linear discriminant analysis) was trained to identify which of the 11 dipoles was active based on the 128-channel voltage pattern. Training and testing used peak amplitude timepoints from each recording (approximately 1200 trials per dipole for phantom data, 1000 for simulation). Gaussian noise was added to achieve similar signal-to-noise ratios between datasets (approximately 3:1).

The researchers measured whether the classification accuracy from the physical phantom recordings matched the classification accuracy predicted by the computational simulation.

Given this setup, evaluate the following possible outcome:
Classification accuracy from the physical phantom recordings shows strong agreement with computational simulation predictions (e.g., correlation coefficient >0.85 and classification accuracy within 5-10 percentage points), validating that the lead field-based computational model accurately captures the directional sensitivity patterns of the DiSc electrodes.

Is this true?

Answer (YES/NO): YES